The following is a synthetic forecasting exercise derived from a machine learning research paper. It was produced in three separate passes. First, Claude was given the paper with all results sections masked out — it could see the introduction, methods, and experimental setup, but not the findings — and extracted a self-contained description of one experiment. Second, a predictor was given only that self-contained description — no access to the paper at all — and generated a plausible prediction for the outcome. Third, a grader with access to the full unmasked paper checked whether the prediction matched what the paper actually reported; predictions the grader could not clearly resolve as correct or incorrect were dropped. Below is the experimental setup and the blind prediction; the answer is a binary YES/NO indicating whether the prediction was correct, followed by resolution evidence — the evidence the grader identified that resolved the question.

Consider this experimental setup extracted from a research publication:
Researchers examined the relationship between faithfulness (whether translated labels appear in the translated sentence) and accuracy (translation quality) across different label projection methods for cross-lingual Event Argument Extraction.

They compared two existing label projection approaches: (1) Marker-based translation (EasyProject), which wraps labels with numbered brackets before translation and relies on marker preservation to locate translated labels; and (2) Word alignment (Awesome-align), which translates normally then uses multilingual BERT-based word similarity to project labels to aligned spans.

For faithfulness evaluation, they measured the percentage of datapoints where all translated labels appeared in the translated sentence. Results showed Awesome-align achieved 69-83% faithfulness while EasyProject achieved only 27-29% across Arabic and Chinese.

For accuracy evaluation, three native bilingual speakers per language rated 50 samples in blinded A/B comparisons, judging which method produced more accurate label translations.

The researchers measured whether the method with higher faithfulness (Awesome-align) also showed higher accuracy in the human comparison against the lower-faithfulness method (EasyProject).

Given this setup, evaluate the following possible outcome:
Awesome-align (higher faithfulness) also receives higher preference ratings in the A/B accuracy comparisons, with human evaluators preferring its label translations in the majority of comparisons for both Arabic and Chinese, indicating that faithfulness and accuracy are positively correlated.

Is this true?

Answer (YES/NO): NO